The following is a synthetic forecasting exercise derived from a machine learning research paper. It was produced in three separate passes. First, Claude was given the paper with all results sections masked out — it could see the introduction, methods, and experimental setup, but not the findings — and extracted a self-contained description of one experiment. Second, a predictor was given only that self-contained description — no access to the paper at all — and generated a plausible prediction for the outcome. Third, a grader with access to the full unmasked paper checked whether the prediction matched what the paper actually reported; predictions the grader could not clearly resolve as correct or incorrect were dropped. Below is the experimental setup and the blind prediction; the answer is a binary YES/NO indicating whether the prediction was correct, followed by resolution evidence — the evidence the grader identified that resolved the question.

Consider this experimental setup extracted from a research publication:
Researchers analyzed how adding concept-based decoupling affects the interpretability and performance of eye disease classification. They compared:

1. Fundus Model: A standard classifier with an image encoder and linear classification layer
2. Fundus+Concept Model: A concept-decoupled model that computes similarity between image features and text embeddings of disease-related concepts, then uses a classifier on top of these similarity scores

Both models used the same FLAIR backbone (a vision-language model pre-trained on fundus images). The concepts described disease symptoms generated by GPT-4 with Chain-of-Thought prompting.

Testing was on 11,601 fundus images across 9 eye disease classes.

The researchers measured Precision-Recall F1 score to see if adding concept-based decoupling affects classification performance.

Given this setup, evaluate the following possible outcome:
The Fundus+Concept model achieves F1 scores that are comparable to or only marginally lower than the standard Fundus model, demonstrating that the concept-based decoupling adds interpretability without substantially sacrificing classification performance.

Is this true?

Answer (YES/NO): YES